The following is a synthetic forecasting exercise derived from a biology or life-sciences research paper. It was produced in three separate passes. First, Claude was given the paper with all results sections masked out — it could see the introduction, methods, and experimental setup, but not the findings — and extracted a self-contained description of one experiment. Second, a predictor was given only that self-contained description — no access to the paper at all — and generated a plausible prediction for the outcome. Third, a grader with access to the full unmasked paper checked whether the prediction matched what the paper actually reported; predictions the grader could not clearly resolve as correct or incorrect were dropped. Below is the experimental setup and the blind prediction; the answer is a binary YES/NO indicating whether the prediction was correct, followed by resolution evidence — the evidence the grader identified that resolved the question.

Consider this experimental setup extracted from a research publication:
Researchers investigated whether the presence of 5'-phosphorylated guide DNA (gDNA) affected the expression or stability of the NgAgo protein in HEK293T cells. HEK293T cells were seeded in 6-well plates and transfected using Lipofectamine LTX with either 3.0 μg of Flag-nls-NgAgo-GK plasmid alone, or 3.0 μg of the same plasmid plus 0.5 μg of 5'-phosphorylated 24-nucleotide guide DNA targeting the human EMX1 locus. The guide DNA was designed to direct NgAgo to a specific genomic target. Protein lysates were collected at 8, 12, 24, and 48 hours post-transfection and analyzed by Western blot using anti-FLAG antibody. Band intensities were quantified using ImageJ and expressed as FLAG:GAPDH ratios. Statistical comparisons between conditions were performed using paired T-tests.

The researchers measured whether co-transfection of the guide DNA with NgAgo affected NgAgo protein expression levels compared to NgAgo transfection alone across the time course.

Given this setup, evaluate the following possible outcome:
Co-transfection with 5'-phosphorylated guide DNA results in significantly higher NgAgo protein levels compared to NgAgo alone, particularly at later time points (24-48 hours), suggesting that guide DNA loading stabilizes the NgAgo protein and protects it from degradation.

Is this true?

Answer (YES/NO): NO